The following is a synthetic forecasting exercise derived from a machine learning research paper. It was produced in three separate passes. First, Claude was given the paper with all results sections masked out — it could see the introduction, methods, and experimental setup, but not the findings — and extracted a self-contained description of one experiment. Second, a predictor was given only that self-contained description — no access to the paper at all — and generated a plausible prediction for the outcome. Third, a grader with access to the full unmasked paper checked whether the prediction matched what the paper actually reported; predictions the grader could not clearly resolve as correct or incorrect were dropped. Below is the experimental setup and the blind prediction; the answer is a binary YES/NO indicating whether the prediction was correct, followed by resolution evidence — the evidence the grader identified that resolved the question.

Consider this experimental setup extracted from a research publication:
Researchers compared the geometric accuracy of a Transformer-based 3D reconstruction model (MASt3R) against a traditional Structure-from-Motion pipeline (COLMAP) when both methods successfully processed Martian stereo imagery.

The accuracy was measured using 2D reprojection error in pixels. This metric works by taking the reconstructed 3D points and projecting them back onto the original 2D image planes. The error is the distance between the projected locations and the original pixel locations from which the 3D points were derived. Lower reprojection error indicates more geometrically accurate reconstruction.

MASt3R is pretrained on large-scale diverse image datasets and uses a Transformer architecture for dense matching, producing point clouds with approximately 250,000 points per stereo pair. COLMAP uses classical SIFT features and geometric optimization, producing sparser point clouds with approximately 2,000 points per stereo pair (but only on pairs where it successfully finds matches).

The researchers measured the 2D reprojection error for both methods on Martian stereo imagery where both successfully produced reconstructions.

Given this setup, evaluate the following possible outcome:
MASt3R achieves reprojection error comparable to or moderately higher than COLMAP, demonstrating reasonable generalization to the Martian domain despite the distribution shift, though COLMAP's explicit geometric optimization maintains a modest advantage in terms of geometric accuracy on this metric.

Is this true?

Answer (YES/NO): NO